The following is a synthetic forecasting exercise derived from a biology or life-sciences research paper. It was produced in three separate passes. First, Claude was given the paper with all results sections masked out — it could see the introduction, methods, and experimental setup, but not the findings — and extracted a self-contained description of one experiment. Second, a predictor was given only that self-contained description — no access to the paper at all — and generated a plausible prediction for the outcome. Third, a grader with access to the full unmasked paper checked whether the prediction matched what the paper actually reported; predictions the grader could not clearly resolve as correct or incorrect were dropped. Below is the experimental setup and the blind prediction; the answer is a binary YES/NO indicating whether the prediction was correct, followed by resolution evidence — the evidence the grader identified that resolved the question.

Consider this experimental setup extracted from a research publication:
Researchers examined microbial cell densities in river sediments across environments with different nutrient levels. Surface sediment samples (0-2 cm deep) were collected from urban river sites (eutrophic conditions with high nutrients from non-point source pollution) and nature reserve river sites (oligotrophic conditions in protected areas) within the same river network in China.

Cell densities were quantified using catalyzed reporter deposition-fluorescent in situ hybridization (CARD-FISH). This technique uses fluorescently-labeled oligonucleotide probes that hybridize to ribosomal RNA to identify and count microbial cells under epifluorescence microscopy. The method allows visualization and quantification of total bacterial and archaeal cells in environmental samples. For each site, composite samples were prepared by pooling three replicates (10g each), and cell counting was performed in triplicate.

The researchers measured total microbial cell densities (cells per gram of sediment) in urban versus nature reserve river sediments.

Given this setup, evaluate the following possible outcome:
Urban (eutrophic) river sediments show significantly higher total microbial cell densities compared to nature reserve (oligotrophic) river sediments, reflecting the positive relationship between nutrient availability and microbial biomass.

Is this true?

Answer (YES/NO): YES